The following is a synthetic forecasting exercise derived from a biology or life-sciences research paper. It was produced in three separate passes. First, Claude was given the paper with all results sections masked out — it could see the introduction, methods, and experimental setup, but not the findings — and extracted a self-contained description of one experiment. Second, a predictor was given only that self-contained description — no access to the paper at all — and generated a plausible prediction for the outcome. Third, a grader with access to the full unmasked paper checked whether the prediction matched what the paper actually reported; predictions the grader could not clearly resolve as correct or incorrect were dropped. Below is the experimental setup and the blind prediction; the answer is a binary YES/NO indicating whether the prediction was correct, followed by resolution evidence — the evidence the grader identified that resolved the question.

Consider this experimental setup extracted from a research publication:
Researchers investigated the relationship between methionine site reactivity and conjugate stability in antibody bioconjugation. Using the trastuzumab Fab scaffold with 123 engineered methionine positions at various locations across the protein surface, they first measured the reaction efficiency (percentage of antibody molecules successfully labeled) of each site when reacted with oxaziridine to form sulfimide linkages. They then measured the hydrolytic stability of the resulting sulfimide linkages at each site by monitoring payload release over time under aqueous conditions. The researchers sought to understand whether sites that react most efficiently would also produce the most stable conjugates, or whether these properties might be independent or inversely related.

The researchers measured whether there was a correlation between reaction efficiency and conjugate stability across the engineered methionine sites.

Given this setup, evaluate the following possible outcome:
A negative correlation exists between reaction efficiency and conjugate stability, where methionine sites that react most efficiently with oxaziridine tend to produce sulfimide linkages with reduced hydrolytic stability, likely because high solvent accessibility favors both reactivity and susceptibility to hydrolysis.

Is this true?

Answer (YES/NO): YES